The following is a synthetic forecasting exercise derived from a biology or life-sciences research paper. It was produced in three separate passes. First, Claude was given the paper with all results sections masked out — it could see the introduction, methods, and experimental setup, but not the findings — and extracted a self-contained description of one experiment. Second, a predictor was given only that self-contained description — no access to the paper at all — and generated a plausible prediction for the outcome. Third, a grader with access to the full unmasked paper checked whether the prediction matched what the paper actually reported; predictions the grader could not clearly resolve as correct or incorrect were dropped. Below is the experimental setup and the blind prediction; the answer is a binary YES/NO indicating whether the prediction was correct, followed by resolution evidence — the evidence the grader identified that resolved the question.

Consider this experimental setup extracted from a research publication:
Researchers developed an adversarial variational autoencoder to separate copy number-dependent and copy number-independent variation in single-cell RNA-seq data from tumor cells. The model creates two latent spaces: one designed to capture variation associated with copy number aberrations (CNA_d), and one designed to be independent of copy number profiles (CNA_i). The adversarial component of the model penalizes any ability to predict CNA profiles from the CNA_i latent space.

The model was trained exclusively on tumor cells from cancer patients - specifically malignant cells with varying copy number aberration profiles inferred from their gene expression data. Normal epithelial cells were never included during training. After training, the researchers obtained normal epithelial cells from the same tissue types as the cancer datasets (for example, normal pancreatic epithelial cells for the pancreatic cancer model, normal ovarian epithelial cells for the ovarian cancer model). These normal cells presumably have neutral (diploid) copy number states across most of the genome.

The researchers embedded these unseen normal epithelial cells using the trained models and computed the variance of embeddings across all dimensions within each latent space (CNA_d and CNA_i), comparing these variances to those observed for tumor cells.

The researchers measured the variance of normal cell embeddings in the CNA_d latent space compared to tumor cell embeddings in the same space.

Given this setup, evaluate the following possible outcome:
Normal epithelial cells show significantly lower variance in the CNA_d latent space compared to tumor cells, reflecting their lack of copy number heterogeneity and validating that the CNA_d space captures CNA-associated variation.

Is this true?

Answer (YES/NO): YES